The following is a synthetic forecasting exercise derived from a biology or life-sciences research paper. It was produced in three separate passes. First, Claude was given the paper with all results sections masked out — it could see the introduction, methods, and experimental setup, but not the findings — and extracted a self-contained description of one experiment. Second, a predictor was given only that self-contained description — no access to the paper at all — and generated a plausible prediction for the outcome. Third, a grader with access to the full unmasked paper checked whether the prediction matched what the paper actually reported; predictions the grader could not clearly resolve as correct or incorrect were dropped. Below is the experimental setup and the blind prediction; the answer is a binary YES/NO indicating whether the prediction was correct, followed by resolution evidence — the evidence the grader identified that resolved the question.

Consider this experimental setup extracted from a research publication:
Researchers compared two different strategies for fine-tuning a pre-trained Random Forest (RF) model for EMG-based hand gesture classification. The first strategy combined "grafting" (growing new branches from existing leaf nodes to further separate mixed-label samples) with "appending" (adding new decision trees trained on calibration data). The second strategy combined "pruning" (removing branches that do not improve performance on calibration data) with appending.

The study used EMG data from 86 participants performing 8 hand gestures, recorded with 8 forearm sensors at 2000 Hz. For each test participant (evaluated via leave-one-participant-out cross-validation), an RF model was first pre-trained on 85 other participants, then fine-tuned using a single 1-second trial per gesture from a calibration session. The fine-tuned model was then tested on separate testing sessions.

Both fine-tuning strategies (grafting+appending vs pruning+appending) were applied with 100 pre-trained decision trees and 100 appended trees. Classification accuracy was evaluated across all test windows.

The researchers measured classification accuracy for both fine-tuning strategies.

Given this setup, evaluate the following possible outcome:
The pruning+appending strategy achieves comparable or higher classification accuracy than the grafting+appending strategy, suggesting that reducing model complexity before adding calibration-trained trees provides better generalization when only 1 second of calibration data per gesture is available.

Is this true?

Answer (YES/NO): YES